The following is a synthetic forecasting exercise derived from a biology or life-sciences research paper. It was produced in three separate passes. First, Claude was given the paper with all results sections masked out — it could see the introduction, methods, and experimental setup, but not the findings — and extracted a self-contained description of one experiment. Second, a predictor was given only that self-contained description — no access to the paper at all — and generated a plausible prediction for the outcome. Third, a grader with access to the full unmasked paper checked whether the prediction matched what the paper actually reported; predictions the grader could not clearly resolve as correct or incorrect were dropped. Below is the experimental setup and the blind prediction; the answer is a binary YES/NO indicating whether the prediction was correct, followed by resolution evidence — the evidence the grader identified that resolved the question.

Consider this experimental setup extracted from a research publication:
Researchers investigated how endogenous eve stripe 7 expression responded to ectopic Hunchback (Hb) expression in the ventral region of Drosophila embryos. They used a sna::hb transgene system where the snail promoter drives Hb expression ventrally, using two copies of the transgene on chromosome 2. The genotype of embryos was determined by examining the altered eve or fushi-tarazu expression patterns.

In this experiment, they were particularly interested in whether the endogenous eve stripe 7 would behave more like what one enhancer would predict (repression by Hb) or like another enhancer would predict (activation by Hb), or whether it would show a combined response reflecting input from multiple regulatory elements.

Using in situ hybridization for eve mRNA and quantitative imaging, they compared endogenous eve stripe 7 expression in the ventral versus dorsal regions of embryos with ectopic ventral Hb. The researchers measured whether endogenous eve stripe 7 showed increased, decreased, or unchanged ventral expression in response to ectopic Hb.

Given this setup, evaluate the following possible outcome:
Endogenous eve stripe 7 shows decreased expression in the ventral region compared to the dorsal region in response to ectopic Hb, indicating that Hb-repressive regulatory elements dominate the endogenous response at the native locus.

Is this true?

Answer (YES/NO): NO